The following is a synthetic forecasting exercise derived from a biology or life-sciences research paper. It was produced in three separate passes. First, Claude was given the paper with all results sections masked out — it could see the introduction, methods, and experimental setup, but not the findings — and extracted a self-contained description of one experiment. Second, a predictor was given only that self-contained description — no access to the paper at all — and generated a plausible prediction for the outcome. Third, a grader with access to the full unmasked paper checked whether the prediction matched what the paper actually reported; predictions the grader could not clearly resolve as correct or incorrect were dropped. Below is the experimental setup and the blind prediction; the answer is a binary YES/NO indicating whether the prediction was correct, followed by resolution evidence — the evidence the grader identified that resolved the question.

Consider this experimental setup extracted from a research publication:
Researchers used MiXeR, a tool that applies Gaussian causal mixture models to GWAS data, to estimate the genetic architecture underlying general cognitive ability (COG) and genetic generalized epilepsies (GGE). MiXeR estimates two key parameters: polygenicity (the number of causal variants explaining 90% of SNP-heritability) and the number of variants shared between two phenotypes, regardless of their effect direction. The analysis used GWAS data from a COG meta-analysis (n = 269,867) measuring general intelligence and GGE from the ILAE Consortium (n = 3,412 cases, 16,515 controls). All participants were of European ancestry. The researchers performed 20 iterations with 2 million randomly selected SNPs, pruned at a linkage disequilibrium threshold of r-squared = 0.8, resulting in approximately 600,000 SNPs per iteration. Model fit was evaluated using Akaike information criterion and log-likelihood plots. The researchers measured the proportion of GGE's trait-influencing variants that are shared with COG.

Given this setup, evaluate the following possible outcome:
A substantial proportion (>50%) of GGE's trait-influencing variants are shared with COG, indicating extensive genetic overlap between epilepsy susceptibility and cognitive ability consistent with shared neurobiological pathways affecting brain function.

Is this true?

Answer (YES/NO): YES